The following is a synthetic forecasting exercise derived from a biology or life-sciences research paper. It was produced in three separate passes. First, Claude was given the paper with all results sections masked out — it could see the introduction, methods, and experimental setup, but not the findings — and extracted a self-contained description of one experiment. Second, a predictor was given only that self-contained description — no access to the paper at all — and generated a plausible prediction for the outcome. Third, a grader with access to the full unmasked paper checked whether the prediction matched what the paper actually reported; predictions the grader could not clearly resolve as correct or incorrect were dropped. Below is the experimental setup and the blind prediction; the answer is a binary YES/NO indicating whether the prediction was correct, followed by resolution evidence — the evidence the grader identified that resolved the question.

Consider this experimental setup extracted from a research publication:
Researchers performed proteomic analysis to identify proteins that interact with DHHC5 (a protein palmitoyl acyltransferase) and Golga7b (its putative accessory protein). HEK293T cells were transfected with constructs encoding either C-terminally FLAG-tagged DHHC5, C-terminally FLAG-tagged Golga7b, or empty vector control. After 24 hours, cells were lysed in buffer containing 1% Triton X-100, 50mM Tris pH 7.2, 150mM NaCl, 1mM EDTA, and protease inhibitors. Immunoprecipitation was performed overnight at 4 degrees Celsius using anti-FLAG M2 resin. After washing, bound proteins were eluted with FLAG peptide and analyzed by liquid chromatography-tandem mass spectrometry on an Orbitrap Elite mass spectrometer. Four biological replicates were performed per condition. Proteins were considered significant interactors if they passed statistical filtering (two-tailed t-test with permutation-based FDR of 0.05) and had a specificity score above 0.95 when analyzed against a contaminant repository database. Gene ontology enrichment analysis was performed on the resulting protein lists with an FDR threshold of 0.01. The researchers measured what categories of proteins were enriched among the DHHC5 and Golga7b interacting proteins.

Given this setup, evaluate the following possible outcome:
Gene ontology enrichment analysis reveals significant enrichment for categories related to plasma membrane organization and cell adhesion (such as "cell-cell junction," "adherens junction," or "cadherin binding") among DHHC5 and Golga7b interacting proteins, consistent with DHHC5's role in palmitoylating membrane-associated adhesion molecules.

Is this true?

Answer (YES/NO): YES